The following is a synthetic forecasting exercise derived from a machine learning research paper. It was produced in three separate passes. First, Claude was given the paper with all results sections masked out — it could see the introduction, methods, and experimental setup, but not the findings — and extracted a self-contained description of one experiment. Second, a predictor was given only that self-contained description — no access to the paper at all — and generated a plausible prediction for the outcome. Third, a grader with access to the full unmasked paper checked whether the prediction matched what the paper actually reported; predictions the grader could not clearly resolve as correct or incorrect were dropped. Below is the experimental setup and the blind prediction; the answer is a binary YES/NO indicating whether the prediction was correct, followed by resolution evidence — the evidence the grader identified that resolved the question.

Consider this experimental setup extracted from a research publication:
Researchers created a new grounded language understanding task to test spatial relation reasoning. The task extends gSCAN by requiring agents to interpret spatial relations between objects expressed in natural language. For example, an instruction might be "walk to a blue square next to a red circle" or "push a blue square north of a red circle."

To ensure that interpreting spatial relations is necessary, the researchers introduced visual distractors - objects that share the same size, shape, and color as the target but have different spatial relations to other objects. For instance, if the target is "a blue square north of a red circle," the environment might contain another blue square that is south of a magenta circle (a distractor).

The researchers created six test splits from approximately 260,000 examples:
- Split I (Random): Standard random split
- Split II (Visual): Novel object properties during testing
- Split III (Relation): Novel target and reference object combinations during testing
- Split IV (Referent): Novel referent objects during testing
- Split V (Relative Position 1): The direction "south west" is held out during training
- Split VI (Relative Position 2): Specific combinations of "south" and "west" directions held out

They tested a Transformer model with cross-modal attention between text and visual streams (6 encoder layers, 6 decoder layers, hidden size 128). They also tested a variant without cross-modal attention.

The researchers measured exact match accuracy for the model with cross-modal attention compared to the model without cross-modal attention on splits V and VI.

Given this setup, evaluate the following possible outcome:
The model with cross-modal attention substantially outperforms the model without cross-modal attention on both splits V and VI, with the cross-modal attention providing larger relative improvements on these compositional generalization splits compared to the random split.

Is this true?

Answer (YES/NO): NO